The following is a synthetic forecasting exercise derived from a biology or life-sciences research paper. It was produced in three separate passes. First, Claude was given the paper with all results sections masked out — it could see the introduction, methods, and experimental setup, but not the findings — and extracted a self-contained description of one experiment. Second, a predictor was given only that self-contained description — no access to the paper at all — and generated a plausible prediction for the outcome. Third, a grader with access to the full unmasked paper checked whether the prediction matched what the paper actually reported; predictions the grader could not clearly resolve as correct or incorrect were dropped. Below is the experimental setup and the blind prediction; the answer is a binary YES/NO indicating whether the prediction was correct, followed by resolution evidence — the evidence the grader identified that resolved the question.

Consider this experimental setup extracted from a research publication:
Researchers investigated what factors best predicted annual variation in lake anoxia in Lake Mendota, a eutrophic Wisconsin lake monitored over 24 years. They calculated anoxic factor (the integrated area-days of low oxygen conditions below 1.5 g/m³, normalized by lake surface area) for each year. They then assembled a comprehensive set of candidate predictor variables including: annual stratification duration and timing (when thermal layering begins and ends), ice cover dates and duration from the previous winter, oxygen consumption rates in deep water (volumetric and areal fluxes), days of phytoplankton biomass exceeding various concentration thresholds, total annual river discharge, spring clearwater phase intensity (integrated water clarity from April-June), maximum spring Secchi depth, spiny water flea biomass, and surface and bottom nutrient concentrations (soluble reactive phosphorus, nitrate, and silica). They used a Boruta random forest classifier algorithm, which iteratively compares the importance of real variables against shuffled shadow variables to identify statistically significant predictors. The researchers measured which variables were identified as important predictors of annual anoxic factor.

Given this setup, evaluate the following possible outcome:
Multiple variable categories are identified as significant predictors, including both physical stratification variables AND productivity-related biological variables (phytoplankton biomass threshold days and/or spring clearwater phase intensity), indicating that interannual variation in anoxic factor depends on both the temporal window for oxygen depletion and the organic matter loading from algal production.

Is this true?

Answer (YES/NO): YES